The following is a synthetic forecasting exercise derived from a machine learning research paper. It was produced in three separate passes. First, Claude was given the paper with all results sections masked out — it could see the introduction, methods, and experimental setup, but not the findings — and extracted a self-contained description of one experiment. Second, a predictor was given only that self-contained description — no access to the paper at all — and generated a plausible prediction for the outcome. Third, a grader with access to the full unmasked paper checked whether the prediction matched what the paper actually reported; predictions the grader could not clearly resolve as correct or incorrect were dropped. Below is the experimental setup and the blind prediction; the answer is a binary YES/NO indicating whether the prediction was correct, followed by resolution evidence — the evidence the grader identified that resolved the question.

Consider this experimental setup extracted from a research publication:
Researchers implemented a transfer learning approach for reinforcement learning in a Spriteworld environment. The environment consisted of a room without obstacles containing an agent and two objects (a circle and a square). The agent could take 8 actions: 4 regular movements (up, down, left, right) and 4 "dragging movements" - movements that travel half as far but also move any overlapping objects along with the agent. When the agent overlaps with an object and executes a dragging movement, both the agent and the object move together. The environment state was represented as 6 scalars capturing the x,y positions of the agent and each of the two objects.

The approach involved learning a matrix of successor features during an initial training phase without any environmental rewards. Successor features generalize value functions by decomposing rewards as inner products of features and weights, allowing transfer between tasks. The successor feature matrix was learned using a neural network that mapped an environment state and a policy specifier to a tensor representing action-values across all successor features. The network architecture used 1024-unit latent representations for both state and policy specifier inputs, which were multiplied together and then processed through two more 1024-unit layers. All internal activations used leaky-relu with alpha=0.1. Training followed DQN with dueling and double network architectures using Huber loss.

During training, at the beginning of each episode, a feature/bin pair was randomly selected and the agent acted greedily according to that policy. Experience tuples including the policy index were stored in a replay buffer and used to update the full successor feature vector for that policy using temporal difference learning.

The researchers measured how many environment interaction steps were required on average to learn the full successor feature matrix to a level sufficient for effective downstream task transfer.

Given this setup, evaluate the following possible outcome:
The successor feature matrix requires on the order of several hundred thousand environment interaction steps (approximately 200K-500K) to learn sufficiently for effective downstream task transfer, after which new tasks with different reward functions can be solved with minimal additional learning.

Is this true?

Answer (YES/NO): NO